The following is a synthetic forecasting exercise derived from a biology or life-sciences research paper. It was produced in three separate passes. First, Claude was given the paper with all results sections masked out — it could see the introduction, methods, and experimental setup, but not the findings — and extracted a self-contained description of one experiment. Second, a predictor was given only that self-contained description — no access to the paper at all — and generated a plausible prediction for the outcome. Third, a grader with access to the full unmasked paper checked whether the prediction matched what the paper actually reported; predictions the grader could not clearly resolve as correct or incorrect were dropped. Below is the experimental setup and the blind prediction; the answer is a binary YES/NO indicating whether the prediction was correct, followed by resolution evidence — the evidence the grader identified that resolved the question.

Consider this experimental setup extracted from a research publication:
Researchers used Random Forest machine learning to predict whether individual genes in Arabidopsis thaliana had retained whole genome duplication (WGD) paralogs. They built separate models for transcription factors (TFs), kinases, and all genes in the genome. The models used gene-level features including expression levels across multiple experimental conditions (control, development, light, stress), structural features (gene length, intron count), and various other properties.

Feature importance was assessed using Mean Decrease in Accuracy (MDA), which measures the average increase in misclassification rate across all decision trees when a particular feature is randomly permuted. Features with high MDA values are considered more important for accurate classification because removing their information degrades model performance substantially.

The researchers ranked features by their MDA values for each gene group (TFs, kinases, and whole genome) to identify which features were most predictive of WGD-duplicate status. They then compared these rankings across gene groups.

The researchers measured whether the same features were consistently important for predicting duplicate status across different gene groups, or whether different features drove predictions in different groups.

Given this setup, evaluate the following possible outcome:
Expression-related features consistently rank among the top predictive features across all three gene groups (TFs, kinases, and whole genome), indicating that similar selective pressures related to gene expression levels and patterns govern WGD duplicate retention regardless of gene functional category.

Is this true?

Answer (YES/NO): NO